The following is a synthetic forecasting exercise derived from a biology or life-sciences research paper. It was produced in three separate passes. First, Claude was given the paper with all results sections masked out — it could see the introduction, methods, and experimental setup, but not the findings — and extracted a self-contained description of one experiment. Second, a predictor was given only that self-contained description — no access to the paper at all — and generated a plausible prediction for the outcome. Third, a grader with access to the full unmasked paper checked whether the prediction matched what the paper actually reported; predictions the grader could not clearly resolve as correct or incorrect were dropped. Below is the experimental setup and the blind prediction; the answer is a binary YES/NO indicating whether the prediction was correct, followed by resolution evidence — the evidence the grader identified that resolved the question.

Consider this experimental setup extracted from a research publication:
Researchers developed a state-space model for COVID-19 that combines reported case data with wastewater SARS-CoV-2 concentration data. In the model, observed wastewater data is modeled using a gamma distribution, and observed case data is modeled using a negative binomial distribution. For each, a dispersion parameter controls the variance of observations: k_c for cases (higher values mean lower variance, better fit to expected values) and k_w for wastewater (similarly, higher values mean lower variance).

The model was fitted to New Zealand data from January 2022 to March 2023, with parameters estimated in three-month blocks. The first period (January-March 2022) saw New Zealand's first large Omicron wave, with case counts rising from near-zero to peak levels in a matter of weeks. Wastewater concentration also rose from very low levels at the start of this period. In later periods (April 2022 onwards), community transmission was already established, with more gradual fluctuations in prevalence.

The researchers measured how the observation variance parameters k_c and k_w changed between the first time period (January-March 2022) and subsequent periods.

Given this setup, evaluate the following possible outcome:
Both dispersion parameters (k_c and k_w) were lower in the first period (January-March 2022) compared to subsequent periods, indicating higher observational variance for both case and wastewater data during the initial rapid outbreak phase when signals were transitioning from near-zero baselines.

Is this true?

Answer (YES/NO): YES